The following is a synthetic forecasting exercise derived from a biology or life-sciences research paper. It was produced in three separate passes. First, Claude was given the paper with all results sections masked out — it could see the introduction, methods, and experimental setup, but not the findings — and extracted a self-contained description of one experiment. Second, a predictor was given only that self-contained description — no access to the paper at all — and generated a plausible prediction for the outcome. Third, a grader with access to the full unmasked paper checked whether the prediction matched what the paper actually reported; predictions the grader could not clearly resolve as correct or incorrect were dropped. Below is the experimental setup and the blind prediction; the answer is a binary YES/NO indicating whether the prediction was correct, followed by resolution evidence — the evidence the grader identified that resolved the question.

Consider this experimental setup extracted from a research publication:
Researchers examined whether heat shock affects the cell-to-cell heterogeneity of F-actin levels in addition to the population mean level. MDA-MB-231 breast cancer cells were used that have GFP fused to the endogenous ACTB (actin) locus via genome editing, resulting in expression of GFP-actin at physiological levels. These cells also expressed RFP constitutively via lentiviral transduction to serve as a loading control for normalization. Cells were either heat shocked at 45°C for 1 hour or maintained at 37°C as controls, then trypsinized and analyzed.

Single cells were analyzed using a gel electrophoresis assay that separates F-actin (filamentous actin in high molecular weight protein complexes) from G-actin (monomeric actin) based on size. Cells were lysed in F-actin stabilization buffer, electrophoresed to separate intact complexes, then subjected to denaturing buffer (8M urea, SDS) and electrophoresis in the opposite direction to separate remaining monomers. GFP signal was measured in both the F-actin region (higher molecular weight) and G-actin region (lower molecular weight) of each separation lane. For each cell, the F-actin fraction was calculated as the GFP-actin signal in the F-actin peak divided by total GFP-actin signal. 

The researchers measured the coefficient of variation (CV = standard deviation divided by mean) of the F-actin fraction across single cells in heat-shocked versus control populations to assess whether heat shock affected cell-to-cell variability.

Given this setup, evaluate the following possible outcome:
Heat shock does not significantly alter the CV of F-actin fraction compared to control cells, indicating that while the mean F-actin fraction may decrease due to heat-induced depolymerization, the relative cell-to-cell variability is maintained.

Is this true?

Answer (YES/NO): NO